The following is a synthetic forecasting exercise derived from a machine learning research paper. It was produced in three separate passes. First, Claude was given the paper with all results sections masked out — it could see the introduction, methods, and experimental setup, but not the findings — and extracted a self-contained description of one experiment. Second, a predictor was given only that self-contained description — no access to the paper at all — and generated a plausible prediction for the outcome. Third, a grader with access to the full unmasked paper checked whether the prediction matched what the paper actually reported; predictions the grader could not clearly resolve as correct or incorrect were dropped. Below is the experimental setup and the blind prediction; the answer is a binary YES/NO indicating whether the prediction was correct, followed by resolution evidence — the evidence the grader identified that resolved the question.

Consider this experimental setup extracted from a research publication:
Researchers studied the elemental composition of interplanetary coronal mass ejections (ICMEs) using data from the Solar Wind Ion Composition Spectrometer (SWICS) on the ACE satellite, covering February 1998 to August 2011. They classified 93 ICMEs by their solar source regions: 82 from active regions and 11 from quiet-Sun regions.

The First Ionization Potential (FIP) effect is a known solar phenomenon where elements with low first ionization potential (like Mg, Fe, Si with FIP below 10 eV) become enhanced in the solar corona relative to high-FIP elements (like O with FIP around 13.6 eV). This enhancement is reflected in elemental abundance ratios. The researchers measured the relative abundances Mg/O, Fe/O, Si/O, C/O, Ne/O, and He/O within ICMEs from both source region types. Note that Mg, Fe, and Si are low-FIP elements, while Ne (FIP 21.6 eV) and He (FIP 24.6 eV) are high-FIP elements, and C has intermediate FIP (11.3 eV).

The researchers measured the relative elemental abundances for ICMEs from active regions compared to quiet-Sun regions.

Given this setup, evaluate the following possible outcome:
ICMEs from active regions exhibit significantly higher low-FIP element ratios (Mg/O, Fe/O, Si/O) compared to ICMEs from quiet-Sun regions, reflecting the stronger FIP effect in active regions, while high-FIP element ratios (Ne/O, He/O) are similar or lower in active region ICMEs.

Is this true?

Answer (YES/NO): NO